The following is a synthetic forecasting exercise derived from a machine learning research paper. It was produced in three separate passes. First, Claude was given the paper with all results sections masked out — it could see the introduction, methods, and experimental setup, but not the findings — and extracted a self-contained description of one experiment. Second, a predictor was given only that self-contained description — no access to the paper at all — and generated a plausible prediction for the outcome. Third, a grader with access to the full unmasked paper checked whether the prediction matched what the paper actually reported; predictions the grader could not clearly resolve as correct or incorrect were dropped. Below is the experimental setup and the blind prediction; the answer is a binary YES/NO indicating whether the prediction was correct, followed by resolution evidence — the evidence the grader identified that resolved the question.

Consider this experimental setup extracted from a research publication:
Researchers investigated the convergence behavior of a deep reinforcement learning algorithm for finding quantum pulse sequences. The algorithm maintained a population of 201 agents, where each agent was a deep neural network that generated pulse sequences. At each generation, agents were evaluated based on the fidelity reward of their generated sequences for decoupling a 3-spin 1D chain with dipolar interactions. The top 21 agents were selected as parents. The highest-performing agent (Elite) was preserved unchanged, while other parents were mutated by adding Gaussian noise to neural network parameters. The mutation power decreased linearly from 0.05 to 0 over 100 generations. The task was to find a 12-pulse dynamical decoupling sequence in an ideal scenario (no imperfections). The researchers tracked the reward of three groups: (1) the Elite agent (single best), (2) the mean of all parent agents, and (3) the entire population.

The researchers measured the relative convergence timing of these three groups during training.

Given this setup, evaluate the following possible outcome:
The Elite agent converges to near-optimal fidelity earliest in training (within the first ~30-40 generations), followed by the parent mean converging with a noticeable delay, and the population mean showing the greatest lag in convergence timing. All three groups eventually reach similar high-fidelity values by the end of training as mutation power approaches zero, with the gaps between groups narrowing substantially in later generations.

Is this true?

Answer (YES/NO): NO